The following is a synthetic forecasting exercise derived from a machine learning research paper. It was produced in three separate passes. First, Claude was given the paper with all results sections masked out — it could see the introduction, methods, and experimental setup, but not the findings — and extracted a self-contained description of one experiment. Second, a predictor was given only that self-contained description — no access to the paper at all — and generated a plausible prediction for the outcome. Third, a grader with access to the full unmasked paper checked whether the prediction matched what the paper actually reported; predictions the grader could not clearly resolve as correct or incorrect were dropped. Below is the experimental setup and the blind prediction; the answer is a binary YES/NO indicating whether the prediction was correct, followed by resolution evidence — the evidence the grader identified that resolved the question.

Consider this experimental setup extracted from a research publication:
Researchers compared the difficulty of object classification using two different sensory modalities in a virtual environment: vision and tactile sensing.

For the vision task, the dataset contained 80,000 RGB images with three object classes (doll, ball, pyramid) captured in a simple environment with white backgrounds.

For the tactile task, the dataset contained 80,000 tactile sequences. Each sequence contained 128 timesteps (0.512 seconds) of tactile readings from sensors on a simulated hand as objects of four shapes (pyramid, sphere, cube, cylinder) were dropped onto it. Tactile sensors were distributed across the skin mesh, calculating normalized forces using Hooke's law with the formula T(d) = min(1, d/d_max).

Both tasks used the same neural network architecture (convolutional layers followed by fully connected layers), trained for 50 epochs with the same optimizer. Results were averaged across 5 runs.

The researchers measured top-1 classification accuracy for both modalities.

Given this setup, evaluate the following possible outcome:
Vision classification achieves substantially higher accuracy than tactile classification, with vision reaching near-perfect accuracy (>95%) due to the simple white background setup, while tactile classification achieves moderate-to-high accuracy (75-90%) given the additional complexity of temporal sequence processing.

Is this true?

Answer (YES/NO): NO